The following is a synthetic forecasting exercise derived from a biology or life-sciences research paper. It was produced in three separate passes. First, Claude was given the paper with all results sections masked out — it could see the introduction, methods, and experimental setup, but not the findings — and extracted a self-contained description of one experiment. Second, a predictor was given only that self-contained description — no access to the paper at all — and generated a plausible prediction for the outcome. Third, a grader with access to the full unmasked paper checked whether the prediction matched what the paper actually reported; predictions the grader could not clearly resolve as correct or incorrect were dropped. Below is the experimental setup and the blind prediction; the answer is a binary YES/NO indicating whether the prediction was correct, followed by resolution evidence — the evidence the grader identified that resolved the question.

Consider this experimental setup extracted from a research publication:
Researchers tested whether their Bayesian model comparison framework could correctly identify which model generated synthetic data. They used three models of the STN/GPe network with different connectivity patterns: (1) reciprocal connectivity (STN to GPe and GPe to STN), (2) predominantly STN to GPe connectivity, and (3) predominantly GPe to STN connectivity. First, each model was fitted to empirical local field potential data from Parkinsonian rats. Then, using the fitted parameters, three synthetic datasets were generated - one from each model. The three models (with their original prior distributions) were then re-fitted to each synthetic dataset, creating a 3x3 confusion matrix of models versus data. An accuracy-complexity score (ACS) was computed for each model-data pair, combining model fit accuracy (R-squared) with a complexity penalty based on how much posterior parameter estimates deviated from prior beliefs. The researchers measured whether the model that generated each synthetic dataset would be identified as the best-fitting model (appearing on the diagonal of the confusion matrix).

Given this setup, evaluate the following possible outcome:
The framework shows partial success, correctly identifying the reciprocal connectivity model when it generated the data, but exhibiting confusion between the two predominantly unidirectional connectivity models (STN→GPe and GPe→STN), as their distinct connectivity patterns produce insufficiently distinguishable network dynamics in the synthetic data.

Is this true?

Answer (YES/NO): NO